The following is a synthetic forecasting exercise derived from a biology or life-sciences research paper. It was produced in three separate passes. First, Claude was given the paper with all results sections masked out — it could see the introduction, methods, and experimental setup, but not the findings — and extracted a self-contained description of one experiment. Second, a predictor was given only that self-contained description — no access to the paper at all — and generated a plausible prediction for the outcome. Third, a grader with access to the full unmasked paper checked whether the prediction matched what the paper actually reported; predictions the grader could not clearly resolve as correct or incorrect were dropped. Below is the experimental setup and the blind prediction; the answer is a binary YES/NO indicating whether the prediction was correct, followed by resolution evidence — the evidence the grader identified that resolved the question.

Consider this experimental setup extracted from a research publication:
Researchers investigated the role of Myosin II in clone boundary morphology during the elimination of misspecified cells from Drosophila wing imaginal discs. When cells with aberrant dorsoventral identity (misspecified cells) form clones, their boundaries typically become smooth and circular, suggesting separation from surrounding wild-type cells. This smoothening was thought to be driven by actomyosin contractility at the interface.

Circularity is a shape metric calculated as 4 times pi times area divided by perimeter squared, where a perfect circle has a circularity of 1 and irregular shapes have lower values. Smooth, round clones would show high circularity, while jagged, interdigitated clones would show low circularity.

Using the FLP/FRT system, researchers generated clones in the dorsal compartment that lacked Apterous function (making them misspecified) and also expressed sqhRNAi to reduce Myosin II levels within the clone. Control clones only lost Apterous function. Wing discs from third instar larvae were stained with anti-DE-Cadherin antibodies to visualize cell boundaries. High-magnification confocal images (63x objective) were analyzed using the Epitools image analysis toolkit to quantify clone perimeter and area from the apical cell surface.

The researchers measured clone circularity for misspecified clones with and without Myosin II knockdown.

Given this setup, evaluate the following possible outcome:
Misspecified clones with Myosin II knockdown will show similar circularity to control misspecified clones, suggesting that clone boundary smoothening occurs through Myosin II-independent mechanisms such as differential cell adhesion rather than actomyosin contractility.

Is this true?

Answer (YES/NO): YES